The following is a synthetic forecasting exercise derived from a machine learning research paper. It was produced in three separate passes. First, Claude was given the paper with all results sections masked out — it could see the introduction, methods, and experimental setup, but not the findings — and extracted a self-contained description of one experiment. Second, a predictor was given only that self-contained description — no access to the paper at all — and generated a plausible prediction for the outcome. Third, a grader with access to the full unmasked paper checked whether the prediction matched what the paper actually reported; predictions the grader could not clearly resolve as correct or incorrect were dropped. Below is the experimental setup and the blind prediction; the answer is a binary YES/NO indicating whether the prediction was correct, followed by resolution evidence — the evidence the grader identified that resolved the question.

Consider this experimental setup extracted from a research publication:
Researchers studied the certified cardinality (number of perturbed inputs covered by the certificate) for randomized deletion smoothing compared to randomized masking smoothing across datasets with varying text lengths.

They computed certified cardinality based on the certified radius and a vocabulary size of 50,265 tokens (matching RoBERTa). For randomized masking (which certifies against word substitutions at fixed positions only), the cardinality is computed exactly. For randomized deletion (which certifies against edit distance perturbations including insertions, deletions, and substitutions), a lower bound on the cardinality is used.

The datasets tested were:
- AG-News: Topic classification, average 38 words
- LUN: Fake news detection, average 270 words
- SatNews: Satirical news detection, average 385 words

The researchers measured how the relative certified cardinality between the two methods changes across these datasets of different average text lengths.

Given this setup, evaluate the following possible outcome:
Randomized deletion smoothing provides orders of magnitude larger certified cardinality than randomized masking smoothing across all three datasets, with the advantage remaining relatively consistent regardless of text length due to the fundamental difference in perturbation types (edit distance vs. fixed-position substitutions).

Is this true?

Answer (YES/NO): NO